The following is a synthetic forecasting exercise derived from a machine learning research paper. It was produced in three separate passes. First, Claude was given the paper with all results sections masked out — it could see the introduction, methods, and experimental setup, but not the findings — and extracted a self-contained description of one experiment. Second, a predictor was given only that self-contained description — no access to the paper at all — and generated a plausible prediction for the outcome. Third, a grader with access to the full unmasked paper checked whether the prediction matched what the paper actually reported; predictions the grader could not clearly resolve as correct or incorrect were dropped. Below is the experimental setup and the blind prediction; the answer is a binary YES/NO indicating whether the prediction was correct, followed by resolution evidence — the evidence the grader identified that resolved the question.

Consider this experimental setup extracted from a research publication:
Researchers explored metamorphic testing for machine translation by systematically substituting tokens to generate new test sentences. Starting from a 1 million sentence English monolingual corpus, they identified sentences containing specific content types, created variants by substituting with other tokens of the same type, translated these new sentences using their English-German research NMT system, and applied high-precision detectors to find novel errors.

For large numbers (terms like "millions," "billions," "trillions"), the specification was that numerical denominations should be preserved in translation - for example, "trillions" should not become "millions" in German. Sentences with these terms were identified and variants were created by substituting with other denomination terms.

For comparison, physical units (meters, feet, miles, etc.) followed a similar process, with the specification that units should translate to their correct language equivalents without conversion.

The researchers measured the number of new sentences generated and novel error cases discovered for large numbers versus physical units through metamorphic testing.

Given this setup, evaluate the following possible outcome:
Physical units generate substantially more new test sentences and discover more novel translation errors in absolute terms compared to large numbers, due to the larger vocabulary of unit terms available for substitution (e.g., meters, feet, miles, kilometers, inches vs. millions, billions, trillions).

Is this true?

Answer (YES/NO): YES